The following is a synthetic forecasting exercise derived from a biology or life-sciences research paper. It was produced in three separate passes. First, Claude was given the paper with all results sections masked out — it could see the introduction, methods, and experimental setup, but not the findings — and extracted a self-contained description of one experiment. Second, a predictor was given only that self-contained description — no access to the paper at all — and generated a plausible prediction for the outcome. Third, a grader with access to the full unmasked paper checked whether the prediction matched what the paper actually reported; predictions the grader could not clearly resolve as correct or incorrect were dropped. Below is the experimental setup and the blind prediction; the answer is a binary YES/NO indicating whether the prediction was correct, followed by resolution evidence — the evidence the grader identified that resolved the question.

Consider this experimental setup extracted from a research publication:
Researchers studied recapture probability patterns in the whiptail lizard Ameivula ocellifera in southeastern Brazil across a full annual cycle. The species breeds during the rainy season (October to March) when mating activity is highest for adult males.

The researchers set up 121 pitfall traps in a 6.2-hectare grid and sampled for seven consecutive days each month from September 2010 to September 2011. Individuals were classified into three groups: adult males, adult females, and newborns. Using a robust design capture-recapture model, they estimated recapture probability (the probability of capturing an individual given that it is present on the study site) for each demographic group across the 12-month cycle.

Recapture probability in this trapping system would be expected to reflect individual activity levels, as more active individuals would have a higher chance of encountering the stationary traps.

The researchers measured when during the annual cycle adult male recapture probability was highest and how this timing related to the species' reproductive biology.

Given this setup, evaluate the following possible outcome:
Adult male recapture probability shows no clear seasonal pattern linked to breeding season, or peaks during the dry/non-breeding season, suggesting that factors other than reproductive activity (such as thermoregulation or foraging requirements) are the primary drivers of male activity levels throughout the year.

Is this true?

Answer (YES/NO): NO